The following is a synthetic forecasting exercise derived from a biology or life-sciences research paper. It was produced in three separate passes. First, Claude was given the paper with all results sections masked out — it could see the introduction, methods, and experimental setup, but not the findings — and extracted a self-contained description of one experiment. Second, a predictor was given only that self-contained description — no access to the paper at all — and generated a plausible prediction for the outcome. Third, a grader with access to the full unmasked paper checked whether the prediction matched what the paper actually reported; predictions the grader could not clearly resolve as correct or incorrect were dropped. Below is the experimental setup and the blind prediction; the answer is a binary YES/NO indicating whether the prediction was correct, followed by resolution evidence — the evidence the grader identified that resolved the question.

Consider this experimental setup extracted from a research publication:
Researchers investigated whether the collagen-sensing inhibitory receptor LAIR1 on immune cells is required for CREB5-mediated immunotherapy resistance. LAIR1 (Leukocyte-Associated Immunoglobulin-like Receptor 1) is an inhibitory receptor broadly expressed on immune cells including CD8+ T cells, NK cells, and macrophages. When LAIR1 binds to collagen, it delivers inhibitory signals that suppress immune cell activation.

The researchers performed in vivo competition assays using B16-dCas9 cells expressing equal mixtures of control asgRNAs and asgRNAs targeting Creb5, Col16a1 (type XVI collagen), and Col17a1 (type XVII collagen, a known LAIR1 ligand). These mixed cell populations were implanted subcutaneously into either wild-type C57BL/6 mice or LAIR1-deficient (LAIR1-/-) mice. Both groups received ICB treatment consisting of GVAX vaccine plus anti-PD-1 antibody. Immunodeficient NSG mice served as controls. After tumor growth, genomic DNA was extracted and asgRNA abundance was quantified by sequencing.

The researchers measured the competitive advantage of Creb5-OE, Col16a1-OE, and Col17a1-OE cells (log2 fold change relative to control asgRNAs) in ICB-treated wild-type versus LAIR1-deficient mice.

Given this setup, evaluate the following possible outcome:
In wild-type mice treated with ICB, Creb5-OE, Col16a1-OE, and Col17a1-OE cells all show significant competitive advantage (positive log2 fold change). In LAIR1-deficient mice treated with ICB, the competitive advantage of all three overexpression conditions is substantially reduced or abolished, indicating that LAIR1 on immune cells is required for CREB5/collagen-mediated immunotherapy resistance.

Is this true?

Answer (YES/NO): YES